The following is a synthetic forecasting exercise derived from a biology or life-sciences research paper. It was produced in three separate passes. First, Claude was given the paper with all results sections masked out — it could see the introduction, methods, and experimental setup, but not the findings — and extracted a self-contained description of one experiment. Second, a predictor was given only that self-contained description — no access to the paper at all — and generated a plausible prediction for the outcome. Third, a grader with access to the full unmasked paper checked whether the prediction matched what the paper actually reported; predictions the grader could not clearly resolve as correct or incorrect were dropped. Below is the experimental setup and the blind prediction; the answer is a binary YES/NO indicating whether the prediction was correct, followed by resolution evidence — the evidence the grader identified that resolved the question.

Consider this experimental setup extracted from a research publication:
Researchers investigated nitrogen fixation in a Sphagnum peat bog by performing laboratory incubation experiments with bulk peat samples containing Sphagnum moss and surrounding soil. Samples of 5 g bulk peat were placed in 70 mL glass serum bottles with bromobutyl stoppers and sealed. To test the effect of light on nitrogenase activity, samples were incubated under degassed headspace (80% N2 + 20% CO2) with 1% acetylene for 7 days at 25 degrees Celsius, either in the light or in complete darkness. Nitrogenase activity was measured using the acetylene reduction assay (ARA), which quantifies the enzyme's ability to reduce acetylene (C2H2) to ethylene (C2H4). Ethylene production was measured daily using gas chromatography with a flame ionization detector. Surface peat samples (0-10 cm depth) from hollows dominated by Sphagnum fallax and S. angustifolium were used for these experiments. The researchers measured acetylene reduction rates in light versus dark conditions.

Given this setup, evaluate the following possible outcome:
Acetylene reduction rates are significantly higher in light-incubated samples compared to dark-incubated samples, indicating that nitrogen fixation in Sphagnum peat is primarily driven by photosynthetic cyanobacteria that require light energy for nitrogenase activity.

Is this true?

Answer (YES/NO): NO